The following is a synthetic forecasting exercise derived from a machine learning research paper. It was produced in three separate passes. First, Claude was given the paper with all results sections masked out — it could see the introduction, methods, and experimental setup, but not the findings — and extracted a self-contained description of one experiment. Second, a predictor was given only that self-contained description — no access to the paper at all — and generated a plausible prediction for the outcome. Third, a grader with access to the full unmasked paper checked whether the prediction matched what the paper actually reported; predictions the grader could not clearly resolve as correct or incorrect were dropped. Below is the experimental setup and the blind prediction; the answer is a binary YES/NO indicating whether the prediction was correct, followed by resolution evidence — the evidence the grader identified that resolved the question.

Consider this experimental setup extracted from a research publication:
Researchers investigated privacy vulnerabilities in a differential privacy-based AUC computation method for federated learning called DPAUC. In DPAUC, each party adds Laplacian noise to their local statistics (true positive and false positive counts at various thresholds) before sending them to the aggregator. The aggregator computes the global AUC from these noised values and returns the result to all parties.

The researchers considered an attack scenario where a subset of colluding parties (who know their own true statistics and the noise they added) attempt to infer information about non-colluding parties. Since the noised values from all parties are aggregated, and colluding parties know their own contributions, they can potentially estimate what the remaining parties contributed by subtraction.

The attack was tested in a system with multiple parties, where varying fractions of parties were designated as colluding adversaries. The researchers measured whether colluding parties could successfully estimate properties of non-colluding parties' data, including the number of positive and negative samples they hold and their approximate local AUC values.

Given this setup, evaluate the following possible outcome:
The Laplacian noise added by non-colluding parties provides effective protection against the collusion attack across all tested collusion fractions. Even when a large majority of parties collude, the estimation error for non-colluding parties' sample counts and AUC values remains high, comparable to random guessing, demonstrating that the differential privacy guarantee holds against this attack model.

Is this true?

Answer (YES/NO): NO